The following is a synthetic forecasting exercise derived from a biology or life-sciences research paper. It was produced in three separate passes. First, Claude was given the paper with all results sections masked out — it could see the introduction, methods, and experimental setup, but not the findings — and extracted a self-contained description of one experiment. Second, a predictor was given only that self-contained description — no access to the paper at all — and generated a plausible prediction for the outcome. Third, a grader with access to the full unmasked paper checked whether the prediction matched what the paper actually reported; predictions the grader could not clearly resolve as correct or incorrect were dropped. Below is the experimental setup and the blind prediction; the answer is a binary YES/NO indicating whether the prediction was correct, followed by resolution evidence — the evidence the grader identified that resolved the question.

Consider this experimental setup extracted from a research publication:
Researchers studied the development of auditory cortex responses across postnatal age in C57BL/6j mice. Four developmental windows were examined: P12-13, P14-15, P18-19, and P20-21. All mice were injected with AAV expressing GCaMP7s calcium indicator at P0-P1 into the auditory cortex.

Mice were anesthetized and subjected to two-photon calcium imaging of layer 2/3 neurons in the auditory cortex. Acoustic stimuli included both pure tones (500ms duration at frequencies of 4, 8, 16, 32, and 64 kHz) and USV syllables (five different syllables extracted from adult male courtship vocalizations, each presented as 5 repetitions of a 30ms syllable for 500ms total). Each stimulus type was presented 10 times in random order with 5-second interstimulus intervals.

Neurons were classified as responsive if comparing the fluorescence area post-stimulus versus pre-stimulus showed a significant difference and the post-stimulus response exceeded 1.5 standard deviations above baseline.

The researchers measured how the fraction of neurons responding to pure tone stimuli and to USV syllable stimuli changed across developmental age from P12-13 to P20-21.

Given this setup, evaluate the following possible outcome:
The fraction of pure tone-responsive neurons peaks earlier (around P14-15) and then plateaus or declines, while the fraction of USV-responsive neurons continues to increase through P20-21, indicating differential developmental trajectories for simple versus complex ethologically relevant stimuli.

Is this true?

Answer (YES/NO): NO